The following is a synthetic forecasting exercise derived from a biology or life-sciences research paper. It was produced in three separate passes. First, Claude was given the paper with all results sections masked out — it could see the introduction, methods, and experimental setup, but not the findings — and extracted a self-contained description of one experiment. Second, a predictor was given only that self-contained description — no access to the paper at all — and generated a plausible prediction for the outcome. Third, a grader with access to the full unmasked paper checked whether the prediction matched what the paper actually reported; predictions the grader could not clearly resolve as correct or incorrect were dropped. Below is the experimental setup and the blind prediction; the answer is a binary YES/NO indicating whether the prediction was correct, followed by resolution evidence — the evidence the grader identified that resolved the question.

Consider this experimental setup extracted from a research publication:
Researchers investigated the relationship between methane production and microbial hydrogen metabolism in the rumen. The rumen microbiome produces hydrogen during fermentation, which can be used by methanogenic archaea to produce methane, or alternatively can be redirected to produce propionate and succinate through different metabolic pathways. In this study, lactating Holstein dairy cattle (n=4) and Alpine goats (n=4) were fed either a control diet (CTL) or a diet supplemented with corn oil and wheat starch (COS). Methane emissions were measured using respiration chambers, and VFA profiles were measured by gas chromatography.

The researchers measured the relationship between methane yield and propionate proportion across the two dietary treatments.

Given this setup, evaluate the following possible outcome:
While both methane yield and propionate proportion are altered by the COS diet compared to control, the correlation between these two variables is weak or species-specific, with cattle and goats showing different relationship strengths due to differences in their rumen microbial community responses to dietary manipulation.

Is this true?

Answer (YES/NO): NO